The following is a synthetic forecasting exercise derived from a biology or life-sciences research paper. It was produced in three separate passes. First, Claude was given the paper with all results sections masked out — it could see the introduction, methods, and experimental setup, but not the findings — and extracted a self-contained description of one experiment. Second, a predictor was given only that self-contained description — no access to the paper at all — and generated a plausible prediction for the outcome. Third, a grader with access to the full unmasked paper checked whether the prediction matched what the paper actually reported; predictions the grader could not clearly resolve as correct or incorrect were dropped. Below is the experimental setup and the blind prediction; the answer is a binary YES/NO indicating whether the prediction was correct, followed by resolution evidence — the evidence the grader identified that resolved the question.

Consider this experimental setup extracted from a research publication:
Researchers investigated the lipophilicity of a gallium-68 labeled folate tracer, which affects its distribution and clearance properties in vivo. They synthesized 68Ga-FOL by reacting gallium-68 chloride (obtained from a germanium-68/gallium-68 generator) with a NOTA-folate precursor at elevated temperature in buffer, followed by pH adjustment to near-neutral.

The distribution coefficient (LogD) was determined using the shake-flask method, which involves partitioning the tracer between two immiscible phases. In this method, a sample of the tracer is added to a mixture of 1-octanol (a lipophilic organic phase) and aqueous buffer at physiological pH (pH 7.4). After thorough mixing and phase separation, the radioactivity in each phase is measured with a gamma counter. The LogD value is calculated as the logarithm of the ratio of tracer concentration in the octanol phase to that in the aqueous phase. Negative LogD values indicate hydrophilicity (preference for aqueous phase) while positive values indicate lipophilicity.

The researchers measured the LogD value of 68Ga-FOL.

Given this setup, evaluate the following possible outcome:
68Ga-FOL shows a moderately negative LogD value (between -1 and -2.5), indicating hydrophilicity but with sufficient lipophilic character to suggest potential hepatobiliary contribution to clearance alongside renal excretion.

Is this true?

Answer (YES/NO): NO